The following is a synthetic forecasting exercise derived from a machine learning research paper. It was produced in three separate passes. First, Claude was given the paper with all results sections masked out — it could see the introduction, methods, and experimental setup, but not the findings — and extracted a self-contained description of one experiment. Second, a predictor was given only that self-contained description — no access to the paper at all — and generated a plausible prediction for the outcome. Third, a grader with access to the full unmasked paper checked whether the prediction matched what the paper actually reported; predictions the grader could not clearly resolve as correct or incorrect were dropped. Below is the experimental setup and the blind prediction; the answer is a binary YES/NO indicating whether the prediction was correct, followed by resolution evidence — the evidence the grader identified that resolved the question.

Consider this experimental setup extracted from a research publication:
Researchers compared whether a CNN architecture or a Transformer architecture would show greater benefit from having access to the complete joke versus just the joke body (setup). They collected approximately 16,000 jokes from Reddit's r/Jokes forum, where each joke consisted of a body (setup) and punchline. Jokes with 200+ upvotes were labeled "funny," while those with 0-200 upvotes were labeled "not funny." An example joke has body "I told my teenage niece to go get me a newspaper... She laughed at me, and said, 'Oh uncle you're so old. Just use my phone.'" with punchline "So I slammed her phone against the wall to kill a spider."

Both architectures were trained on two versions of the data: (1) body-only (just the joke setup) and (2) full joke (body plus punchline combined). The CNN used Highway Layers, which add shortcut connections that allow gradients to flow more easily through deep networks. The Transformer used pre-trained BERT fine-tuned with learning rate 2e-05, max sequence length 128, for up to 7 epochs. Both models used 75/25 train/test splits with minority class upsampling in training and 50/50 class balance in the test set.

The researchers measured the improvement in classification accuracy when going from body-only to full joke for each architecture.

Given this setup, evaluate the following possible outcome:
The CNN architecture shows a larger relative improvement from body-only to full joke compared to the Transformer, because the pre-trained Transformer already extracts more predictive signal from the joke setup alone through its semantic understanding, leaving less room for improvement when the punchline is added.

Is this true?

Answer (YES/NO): NO